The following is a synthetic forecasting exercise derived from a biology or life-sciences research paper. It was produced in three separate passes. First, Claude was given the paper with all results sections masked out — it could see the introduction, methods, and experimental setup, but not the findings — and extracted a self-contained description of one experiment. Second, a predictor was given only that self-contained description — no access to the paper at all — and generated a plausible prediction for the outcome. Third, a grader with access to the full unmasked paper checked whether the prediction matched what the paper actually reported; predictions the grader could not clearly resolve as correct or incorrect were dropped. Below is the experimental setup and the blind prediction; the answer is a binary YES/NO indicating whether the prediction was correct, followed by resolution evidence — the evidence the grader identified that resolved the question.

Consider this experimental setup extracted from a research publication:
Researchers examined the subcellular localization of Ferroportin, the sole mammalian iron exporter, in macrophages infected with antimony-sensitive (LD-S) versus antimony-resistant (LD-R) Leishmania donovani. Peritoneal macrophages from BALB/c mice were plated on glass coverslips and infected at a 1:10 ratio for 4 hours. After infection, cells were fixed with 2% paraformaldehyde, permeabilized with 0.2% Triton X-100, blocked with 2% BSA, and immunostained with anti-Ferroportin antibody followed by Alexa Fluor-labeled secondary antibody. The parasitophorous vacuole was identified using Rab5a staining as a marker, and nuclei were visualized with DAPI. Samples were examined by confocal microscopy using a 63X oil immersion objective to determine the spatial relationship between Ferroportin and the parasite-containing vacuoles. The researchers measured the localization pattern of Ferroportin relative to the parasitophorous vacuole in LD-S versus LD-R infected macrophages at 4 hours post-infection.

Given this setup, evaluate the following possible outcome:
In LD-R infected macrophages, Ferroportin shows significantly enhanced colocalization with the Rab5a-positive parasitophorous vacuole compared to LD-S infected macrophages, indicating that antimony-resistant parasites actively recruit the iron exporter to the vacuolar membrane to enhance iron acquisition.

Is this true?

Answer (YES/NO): YES